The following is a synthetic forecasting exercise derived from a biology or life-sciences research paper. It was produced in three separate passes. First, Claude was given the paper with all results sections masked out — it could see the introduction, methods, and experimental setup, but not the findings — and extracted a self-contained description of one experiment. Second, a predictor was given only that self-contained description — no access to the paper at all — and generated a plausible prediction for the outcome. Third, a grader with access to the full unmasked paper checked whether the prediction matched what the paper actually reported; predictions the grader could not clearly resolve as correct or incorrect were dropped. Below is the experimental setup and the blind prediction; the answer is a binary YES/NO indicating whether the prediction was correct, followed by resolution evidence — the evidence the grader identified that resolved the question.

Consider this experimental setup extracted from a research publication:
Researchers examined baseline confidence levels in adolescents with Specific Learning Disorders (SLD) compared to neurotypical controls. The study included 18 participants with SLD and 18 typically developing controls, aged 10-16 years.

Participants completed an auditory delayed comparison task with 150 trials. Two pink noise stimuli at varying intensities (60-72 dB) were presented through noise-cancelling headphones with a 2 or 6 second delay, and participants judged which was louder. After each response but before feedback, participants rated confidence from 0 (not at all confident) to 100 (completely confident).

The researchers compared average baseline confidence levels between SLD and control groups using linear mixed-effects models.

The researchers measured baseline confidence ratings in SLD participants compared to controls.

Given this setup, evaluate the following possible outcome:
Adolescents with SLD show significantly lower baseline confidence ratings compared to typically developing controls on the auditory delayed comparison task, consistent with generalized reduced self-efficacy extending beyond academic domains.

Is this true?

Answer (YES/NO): NO